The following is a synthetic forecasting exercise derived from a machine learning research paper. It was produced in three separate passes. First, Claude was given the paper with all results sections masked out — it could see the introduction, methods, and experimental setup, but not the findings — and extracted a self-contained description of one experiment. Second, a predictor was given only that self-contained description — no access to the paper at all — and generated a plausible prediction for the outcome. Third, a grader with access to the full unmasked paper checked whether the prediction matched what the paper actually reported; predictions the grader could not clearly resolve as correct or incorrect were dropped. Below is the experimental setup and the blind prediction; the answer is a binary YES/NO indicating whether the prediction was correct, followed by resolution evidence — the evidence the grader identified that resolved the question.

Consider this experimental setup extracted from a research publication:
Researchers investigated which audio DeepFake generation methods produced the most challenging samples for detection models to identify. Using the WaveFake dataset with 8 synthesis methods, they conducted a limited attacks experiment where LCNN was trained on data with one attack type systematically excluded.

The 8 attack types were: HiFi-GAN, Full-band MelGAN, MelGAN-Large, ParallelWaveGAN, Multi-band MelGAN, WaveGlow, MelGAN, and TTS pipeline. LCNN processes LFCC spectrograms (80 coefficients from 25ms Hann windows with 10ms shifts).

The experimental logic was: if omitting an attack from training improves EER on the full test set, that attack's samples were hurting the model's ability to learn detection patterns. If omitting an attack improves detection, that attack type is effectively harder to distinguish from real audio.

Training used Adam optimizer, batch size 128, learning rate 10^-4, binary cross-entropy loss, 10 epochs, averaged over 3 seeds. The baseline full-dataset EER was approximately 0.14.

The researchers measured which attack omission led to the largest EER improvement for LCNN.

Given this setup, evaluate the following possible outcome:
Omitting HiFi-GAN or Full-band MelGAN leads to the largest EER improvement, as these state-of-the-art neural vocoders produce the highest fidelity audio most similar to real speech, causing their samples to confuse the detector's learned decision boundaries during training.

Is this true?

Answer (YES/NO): NO